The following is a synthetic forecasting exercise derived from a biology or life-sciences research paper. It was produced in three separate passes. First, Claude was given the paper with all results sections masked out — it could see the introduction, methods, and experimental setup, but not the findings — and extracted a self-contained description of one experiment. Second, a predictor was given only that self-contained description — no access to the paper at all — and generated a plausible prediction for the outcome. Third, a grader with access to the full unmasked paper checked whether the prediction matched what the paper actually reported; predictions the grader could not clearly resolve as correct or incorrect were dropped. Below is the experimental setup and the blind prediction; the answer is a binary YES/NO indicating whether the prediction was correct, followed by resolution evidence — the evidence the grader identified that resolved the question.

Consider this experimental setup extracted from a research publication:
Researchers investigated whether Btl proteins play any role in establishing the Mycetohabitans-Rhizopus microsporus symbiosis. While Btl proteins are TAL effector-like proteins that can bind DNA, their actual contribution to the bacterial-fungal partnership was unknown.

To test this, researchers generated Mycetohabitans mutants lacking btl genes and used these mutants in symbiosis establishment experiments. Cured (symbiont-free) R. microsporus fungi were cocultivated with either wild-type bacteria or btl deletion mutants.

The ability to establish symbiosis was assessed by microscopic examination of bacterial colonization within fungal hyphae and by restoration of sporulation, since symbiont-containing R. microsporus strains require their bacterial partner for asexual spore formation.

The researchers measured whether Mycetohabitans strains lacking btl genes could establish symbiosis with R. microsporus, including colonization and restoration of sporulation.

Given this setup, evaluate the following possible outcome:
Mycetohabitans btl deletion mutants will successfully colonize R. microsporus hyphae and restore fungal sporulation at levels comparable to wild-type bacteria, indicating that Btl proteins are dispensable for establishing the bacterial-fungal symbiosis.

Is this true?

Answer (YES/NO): YES